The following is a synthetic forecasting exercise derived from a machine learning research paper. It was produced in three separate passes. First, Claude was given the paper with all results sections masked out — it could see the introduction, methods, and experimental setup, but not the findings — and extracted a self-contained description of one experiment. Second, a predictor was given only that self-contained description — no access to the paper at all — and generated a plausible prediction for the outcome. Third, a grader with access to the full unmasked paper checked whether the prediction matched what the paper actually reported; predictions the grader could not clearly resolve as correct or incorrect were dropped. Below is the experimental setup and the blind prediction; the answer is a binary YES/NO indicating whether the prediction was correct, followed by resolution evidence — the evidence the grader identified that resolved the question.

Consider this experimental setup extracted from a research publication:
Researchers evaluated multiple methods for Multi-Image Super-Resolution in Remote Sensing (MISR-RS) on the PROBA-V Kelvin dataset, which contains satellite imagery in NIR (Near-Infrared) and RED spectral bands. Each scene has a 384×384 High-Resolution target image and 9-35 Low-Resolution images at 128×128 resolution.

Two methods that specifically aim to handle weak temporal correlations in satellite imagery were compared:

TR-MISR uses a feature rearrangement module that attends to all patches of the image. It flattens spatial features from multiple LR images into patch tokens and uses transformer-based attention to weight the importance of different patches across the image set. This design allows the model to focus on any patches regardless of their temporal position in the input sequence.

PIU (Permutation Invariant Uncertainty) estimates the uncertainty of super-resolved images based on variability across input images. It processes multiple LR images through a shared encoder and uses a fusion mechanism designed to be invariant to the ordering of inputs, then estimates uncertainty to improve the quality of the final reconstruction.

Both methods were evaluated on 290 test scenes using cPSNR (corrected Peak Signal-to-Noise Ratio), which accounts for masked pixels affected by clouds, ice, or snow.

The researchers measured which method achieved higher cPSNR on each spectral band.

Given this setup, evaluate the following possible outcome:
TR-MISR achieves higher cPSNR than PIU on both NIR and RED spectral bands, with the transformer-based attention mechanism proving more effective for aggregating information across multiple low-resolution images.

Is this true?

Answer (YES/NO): NO